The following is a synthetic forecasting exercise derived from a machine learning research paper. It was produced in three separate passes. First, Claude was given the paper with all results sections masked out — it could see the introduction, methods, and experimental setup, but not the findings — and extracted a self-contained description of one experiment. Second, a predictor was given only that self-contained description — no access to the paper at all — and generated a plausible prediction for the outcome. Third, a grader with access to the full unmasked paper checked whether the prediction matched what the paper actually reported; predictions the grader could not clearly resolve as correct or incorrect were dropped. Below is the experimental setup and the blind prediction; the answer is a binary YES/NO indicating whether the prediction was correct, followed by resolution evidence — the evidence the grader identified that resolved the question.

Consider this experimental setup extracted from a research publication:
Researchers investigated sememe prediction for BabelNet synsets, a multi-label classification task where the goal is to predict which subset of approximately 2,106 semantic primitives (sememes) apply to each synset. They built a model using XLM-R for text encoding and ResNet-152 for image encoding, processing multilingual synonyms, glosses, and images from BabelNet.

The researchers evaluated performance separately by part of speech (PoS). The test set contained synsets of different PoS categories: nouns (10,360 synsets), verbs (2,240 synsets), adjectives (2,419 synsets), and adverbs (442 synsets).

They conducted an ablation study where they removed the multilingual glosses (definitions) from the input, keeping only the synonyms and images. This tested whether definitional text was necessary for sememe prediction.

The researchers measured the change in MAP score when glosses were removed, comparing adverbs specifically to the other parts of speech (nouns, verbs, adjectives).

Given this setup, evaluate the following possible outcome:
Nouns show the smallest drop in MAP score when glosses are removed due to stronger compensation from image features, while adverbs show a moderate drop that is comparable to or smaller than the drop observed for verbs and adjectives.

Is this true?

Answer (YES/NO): NO